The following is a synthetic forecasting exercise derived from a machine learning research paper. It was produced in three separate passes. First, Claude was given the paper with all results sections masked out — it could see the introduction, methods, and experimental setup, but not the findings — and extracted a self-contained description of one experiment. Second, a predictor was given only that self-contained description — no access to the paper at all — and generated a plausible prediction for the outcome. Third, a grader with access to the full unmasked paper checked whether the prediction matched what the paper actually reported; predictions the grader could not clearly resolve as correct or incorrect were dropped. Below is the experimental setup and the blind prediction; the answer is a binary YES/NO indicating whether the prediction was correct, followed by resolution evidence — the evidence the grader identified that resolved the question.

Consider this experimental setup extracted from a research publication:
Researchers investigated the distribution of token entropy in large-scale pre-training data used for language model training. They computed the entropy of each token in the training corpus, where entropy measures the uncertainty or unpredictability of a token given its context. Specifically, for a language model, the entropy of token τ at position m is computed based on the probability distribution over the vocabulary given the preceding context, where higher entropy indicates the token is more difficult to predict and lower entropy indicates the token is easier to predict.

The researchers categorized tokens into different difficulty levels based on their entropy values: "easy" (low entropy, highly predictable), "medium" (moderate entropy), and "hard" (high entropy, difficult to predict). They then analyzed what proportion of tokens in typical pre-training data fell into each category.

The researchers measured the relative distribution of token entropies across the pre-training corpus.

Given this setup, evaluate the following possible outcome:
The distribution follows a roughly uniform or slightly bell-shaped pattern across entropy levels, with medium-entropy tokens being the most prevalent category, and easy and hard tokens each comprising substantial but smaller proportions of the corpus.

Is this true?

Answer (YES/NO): NO